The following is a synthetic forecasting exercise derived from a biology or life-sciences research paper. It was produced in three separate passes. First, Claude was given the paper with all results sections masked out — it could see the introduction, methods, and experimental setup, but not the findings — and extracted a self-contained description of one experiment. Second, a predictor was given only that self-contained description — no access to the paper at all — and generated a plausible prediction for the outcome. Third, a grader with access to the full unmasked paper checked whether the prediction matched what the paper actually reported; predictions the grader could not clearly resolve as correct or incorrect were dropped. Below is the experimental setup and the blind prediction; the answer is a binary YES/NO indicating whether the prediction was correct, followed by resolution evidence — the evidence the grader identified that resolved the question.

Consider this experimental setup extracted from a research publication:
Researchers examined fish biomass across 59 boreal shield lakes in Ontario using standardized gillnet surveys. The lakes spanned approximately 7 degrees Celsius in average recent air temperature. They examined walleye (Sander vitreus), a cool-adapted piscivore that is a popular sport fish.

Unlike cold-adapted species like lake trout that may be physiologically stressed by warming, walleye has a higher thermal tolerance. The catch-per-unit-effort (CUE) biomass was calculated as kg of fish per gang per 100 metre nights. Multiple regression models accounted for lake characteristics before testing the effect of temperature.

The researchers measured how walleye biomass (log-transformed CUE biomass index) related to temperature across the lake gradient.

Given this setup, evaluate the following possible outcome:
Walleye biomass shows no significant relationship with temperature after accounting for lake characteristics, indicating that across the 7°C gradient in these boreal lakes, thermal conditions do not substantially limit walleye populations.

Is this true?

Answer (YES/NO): YES